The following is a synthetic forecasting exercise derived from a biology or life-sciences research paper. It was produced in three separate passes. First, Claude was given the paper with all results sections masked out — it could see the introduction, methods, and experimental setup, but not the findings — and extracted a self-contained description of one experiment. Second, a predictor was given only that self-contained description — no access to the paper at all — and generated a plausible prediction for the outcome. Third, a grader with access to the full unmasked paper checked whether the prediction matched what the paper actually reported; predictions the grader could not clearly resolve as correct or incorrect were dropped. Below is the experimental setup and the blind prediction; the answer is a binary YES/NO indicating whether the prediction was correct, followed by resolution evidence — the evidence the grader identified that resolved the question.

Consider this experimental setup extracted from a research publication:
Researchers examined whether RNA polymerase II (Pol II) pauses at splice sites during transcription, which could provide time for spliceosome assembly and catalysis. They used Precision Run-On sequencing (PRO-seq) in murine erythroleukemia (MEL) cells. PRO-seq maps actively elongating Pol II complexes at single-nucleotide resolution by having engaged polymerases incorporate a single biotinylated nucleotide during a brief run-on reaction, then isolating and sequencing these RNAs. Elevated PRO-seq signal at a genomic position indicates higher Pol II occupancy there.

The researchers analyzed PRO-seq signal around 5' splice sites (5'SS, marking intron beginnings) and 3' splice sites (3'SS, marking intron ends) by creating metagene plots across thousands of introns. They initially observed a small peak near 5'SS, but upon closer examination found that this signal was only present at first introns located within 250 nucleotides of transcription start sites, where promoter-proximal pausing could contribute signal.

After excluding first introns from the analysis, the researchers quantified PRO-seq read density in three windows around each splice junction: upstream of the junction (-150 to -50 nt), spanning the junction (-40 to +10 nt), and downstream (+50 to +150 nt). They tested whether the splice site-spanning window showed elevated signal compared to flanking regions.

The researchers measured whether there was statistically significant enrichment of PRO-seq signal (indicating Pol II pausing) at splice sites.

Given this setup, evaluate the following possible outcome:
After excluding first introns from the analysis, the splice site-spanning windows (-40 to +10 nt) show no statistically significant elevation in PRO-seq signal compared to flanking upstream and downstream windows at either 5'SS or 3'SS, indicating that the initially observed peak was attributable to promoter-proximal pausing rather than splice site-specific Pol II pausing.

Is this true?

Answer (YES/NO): YES